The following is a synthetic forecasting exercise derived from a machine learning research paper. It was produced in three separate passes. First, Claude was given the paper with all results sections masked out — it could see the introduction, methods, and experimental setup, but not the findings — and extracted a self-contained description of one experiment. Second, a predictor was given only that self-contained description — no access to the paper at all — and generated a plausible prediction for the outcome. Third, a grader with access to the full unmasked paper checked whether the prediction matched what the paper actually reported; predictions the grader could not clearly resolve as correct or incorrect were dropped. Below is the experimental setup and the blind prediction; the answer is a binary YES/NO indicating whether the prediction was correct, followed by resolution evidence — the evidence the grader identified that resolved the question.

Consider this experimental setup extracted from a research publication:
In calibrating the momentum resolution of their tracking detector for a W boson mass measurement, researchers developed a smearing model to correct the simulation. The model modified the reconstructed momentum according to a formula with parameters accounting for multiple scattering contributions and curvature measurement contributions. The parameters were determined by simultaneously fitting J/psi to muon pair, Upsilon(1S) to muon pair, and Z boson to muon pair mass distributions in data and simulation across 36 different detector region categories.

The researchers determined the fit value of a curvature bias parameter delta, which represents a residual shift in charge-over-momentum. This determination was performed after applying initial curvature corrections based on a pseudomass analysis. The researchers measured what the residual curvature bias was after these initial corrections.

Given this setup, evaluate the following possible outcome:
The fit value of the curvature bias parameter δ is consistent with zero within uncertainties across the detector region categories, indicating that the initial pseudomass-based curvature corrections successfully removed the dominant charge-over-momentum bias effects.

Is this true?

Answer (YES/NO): YES